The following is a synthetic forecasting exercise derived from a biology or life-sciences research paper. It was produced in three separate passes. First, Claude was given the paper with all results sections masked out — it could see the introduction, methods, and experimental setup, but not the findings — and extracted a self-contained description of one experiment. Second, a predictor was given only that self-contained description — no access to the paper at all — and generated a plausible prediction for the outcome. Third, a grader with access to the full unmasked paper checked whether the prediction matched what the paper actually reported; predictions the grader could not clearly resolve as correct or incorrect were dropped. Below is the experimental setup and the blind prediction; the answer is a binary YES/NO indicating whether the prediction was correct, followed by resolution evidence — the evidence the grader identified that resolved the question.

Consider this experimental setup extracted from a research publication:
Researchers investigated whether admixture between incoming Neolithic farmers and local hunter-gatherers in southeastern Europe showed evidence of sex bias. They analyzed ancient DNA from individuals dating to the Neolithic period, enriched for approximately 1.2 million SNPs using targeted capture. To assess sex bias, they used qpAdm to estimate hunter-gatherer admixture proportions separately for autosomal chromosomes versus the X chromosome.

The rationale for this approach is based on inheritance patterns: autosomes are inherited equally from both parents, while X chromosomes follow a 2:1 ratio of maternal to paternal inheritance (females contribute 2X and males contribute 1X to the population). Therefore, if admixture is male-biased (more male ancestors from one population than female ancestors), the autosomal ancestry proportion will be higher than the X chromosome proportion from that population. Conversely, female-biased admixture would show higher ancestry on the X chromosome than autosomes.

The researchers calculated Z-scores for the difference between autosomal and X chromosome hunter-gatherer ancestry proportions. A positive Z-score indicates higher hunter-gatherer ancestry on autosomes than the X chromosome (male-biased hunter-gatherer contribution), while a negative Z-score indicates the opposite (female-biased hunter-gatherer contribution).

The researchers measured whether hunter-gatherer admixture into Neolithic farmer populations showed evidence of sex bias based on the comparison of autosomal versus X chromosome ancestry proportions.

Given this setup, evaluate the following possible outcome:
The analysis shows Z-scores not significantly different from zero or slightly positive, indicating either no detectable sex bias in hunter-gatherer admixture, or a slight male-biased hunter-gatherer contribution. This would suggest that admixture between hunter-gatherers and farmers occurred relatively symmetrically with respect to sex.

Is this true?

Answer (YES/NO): NO